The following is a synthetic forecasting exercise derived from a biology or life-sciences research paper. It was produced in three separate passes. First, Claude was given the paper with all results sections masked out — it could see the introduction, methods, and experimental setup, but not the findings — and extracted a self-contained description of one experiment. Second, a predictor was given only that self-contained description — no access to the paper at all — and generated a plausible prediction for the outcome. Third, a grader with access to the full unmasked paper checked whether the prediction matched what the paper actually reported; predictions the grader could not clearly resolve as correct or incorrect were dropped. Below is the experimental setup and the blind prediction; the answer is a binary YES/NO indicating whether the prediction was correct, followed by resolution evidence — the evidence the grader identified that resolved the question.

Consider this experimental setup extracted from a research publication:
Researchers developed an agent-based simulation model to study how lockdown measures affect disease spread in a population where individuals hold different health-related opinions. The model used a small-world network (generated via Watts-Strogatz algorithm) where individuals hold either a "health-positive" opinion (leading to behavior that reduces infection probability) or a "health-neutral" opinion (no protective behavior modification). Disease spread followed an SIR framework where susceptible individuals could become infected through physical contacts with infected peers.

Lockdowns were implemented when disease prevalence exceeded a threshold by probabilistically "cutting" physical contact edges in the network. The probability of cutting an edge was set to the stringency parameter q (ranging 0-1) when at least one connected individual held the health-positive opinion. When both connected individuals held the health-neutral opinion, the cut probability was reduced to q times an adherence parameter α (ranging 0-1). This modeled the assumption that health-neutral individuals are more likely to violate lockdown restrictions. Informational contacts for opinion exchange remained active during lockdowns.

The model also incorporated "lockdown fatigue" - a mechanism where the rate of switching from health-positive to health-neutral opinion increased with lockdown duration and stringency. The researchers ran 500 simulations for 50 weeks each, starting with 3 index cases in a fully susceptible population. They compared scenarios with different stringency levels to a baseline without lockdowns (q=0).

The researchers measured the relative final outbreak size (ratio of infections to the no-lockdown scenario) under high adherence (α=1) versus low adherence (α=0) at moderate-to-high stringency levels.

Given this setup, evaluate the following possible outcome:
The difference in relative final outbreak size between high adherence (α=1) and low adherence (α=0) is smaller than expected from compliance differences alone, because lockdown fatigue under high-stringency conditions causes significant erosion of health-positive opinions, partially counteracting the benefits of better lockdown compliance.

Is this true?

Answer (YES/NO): NO